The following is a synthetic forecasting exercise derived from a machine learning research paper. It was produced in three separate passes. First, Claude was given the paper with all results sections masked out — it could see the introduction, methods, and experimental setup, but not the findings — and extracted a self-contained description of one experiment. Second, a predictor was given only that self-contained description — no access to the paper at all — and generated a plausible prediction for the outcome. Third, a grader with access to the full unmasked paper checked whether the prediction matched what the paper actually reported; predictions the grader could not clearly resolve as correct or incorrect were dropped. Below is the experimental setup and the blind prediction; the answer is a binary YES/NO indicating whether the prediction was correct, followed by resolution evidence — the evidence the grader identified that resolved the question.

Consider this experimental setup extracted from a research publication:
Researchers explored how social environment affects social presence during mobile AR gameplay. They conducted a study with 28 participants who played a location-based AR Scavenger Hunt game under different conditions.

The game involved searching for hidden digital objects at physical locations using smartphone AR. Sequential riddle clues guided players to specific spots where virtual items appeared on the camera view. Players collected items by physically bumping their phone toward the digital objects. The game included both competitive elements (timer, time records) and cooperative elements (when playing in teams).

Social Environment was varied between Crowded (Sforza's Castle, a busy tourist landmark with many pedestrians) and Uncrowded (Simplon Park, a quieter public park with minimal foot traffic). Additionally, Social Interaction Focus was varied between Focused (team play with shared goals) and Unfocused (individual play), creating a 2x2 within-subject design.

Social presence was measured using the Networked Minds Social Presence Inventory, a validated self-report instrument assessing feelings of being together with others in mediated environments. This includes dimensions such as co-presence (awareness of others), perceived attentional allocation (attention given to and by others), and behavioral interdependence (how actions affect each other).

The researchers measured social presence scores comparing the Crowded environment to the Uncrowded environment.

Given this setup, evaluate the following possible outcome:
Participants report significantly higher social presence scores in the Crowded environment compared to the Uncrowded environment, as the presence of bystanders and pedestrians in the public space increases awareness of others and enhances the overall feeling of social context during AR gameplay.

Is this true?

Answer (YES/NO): NO